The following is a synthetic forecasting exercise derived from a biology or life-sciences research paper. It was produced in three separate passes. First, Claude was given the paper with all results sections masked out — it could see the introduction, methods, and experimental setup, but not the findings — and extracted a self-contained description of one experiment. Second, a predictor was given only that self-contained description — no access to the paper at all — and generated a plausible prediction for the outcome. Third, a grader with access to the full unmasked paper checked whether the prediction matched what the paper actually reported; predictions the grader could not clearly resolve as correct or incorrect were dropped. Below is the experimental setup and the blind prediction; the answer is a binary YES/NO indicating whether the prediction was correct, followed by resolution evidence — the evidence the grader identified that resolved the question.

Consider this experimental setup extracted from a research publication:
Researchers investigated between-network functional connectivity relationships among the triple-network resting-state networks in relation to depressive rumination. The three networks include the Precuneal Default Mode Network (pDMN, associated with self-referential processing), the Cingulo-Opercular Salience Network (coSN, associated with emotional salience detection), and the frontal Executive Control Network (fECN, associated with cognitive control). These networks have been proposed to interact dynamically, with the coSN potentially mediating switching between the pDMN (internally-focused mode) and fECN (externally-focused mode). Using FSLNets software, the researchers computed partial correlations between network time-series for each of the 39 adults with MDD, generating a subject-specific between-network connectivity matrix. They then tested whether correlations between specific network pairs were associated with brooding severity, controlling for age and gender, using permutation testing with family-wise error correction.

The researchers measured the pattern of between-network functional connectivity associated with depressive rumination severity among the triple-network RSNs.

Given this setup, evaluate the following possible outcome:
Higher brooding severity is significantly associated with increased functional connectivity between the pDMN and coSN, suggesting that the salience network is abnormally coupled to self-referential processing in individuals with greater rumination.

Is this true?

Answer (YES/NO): NO